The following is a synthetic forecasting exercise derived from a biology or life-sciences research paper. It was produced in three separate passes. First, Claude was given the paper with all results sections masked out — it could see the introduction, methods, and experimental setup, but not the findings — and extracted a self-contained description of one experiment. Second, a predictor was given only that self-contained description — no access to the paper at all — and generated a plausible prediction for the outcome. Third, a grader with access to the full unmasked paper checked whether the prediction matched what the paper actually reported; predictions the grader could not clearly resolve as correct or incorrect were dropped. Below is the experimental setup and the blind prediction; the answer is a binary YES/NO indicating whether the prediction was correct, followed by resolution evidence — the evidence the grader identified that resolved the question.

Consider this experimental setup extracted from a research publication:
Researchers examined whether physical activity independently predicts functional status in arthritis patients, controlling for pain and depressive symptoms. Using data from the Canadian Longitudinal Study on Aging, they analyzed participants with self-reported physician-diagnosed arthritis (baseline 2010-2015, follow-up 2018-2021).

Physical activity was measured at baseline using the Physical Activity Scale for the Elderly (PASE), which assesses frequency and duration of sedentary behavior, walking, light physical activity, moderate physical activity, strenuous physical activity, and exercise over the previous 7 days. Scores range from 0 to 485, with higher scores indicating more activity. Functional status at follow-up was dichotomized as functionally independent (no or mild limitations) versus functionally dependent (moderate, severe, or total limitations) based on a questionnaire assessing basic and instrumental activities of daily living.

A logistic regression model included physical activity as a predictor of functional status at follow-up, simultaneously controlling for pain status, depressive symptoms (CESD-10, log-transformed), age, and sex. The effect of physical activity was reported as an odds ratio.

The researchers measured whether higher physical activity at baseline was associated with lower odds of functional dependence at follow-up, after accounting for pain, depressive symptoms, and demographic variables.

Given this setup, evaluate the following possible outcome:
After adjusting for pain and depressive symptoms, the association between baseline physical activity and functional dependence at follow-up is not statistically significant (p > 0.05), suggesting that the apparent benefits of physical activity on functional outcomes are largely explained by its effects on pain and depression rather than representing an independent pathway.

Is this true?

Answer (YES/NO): NO